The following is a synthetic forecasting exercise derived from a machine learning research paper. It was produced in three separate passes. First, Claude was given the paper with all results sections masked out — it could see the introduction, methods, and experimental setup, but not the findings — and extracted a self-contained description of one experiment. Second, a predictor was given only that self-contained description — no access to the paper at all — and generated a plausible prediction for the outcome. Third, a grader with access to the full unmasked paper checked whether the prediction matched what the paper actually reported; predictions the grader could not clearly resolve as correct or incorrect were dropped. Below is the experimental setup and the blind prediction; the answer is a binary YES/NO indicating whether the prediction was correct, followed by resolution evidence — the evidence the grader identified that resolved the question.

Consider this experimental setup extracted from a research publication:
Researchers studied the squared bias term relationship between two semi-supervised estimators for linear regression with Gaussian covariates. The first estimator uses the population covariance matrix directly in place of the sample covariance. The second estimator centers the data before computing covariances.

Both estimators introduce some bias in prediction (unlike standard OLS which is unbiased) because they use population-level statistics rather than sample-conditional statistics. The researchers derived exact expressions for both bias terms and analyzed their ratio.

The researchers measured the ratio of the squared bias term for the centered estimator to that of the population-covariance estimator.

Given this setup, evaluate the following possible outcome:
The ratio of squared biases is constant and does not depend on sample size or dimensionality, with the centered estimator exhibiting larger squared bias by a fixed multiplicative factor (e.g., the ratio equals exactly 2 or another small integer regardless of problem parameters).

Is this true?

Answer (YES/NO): NO